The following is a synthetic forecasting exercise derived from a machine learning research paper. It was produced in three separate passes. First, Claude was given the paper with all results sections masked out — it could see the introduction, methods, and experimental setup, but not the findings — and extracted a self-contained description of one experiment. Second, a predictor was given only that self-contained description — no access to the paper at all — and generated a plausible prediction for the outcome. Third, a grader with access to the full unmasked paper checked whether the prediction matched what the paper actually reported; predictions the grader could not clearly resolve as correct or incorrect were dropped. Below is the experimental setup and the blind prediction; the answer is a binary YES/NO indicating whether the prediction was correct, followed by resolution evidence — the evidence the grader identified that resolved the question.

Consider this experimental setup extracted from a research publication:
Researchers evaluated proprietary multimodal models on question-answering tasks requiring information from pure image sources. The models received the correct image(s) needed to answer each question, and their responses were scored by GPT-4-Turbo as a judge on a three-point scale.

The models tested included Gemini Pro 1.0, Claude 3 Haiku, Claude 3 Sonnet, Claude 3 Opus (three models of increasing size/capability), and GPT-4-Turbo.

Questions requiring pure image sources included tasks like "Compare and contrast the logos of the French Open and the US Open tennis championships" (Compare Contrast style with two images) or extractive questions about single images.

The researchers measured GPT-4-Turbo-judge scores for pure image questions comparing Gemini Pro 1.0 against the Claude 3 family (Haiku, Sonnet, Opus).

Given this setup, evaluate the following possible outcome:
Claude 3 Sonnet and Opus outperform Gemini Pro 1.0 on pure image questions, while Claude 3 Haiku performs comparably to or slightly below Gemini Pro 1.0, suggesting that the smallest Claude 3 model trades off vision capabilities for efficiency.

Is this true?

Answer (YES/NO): NO